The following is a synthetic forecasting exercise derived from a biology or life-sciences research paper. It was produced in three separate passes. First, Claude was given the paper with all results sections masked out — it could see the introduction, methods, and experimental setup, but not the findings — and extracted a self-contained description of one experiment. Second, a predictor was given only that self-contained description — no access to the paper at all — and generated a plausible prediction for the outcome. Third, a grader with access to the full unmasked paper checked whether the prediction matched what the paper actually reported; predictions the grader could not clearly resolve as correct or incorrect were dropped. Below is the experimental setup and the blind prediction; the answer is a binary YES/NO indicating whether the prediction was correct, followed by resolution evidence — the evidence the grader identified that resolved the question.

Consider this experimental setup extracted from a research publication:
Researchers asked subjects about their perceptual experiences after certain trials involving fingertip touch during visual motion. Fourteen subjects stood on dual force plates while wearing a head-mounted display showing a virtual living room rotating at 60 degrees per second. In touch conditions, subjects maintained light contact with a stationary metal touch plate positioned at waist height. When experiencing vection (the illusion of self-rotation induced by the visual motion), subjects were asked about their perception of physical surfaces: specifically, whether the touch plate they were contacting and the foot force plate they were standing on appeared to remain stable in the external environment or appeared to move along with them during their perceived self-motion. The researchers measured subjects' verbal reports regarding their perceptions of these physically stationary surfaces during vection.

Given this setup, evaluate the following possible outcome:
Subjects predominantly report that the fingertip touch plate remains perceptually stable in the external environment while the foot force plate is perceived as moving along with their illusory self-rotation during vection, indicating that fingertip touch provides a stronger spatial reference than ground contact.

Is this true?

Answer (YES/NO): NO